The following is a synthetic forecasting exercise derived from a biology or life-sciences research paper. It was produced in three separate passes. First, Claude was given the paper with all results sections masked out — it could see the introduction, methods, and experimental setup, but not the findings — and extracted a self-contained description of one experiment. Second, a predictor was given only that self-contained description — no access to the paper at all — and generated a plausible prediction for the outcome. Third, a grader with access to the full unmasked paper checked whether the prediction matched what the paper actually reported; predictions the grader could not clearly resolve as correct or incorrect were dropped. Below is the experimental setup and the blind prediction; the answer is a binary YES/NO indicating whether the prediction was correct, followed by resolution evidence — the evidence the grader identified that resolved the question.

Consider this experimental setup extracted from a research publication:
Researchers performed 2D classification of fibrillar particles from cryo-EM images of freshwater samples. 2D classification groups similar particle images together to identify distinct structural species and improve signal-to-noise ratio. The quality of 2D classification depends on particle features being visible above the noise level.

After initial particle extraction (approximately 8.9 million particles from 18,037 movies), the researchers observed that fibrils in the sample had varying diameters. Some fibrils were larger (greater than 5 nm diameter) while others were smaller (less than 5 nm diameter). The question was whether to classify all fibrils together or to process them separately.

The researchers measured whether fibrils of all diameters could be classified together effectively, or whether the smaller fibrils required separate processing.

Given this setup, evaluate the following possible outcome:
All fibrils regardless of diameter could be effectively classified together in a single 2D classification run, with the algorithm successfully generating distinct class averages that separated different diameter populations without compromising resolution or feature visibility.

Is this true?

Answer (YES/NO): NO